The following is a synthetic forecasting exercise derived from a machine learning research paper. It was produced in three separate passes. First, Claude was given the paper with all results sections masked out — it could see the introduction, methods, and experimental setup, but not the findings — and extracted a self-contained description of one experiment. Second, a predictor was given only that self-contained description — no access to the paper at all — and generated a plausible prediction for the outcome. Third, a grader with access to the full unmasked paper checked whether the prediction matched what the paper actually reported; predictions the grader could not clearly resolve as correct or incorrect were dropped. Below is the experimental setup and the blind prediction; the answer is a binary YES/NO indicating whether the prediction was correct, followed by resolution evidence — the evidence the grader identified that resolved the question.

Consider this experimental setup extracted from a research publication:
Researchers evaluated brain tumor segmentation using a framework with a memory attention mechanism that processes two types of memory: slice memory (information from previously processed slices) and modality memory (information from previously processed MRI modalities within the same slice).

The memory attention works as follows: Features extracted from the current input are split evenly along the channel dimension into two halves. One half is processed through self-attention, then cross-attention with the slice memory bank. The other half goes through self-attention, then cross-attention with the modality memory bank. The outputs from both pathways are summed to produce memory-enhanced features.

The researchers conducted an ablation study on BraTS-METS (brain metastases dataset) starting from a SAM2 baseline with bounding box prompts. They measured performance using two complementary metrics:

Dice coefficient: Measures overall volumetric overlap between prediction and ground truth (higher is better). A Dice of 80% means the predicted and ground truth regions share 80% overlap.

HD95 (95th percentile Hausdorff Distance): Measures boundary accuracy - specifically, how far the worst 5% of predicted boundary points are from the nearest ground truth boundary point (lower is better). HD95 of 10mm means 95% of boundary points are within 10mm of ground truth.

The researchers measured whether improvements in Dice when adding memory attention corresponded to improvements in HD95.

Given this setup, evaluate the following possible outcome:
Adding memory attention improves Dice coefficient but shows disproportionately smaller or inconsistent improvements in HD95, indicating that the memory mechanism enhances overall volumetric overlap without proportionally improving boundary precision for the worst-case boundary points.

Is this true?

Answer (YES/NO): NO